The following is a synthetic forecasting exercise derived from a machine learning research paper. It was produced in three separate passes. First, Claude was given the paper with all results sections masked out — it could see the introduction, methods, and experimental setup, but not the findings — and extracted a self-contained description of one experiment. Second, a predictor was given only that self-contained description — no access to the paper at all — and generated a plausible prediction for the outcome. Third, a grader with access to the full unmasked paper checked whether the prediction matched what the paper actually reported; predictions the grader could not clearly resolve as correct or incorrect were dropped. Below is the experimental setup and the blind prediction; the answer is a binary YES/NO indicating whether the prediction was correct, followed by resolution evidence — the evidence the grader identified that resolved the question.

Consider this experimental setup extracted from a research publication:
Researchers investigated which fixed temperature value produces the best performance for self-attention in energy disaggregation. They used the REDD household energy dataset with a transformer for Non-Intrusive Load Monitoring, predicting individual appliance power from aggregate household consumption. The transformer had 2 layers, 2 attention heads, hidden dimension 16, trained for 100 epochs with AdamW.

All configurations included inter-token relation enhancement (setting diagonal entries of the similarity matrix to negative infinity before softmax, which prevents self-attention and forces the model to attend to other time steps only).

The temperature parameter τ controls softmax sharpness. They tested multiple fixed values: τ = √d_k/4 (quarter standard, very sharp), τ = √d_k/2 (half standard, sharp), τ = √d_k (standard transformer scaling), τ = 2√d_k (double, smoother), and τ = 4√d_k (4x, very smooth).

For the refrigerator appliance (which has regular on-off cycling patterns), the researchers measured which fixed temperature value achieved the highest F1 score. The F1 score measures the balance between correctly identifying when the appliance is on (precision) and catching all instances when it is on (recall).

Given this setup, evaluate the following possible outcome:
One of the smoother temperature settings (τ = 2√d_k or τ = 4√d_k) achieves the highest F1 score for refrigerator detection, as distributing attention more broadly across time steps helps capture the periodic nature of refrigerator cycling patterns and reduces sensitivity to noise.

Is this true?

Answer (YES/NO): NO